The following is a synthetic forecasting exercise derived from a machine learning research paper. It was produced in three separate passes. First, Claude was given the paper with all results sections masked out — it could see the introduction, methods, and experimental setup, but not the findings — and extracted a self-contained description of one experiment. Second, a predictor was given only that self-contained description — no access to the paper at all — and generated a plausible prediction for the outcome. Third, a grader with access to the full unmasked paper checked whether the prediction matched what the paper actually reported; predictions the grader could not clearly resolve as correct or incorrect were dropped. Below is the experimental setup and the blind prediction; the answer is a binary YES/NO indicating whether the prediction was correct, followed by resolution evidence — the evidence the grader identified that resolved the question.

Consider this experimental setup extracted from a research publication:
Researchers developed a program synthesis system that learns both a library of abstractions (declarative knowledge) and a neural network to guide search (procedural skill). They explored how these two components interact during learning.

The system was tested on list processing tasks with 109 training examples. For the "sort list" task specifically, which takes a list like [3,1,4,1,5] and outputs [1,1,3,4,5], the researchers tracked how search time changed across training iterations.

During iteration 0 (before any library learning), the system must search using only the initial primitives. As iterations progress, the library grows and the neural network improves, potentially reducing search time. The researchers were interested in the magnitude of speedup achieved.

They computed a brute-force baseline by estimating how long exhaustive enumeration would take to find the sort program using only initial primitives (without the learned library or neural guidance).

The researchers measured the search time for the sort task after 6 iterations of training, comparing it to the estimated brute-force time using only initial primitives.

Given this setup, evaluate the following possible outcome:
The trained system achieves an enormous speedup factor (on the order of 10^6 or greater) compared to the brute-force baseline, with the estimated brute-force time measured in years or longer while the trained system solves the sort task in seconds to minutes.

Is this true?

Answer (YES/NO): YES